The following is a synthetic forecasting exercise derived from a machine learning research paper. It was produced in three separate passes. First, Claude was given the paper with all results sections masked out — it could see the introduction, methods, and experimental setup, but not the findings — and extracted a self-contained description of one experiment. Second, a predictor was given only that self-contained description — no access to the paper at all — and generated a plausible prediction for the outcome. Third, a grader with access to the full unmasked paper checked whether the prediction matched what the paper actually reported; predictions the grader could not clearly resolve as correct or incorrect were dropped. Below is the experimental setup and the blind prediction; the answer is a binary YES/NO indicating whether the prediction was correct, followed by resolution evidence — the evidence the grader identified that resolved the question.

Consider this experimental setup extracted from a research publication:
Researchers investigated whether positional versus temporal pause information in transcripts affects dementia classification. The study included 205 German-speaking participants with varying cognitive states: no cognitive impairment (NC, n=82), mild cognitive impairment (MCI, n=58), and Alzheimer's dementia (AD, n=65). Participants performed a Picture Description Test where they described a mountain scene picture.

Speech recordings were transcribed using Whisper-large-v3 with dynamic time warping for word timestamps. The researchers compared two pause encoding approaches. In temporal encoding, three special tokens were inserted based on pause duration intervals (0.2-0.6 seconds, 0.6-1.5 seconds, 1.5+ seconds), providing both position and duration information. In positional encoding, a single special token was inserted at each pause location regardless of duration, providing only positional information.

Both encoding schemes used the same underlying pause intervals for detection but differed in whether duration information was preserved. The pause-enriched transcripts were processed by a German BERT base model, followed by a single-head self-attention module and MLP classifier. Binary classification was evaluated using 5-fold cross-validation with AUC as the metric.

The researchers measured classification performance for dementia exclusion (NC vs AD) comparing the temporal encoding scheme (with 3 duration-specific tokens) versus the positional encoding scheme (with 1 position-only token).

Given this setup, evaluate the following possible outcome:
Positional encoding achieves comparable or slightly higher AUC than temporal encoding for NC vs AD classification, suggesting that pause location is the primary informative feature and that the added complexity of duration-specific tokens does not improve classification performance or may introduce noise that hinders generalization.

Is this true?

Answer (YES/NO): NO